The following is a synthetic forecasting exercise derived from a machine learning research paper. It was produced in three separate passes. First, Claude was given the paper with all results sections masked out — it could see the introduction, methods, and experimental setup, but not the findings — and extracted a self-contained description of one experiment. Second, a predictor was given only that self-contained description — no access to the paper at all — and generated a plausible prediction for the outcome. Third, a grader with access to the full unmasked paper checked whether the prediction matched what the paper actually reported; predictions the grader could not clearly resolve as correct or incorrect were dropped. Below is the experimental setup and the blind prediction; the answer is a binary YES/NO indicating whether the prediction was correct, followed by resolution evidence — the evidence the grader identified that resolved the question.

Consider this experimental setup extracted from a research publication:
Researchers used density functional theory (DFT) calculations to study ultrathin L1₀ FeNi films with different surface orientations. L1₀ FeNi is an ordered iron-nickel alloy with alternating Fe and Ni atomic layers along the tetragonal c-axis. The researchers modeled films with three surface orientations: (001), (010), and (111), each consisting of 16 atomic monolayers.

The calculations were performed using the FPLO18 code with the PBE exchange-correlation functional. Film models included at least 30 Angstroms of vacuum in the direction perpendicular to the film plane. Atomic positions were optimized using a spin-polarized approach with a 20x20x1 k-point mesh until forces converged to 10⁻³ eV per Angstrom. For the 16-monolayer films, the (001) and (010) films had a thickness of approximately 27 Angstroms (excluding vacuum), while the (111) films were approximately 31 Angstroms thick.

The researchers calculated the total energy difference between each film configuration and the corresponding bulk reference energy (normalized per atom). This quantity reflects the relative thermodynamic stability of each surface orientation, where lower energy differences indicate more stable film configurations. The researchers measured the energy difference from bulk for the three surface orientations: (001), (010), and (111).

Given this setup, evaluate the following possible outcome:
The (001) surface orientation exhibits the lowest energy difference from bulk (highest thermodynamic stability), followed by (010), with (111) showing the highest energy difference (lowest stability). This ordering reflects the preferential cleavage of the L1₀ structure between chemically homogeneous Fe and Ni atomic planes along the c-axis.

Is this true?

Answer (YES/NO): NO